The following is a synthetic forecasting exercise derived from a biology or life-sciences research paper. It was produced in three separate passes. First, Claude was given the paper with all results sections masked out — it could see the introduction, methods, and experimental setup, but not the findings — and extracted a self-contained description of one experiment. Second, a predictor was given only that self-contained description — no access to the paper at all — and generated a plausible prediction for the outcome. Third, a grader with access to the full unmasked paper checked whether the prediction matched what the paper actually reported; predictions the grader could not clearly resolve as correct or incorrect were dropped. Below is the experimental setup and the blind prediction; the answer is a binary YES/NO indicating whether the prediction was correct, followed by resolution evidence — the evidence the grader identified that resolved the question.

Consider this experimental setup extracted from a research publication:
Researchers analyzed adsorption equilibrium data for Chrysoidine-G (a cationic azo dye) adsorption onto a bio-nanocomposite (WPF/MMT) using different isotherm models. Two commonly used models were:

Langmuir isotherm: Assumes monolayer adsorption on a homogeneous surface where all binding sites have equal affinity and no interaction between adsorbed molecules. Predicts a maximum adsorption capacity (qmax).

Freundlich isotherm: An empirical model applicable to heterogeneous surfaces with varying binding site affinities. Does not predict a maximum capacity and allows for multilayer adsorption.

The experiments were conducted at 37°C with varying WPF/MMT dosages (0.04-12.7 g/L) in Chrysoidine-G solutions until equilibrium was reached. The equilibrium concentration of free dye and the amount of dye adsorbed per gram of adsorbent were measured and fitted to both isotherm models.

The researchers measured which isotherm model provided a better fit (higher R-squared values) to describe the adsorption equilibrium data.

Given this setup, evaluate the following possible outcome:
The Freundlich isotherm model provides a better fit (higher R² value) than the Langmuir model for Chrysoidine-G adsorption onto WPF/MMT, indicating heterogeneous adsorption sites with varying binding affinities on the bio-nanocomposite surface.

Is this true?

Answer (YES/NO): YES